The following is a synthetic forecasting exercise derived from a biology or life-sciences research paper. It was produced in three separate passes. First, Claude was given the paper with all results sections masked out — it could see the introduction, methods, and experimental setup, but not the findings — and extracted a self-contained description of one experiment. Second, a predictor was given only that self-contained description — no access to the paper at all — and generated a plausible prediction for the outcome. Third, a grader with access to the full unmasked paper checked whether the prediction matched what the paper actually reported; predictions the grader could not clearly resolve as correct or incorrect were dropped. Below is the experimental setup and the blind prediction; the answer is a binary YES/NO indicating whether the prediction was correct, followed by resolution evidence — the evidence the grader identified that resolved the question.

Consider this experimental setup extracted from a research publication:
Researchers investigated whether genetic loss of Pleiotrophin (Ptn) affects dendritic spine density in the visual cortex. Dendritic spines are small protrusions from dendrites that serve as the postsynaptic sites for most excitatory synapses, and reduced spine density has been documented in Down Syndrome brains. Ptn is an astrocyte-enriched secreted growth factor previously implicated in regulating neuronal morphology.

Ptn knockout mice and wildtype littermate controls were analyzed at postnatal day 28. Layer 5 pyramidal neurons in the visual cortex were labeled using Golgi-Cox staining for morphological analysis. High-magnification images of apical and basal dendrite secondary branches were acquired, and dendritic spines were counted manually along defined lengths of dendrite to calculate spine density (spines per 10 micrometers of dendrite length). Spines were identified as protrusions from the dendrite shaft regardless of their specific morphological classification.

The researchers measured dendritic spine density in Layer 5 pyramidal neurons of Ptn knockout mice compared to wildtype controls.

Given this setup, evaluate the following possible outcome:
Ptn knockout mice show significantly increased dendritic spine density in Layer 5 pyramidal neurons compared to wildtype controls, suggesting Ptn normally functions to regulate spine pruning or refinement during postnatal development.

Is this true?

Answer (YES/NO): NO